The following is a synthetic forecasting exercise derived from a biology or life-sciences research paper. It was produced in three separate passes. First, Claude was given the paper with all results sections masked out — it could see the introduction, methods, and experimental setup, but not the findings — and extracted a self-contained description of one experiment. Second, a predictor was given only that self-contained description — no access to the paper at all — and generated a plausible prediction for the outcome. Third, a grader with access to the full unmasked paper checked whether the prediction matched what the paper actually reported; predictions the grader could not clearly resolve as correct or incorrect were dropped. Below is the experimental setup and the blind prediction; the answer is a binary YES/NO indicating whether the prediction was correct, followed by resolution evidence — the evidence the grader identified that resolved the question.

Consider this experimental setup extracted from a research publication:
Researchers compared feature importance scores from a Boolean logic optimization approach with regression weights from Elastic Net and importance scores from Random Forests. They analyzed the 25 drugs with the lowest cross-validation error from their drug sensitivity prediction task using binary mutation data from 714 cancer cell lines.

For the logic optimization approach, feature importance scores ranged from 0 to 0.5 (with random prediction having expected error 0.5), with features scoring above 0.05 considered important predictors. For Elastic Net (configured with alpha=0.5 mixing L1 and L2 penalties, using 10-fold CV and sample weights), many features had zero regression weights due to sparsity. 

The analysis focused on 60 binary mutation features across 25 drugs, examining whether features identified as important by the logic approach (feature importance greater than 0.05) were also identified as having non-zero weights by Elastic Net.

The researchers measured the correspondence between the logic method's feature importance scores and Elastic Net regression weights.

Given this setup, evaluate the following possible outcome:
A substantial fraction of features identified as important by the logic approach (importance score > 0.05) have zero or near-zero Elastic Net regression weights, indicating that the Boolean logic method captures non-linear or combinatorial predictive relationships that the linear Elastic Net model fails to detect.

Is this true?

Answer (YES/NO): NO